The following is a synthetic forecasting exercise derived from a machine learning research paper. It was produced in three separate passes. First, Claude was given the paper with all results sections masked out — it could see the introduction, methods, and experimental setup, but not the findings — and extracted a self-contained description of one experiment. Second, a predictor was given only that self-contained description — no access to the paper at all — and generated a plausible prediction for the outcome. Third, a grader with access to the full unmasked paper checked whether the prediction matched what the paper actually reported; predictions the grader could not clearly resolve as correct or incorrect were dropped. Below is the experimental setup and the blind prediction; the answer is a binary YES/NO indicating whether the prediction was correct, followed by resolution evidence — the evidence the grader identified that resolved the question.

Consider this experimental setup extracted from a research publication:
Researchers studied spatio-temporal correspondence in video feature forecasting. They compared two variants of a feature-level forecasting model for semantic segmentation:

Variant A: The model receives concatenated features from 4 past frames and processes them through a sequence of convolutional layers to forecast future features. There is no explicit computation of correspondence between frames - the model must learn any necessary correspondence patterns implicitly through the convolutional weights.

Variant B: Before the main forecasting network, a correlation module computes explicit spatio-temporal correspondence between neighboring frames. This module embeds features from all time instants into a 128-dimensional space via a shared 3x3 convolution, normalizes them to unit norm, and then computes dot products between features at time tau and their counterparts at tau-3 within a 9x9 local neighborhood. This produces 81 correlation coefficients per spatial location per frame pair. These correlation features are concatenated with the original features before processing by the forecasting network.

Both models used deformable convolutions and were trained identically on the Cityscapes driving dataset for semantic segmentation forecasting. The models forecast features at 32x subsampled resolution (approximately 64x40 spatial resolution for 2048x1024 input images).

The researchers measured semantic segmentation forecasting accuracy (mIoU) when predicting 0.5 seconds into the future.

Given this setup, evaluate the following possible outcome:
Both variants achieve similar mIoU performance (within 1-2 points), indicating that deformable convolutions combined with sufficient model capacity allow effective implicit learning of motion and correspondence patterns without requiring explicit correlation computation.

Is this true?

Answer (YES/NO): NO